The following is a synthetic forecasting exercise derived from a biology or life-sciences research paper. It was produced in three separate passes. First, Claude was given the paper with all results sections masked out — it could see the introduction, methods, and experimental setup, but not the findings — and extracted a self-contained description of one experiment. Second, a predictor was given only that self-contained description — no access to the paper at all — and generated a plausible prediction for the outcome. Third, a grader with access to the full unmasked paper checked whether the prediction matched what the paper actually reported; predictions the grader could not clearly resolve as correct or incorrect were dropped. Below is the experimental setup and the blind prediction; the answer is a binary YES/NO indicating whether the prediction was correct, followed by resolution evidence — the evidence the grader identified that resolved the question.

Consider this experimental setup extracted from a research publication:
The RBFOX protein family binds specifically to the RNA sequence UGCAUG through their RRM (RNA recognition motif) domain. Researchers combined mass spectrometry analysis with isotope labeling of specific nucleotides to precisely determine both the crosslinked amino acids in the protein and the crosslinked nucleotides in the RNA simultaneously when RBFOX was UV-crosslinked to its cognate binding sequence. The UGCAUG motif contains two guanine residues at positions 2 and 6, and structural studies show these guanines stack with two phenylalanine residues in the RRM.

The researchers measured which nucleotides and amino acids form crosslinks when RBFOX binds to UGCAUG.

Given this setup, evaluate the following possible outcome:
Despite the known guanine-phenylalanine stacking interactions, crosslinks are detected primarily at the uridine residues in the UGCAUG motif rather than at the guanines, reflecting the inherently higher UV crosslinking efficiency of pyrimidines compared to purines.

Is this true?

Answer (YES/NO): NO